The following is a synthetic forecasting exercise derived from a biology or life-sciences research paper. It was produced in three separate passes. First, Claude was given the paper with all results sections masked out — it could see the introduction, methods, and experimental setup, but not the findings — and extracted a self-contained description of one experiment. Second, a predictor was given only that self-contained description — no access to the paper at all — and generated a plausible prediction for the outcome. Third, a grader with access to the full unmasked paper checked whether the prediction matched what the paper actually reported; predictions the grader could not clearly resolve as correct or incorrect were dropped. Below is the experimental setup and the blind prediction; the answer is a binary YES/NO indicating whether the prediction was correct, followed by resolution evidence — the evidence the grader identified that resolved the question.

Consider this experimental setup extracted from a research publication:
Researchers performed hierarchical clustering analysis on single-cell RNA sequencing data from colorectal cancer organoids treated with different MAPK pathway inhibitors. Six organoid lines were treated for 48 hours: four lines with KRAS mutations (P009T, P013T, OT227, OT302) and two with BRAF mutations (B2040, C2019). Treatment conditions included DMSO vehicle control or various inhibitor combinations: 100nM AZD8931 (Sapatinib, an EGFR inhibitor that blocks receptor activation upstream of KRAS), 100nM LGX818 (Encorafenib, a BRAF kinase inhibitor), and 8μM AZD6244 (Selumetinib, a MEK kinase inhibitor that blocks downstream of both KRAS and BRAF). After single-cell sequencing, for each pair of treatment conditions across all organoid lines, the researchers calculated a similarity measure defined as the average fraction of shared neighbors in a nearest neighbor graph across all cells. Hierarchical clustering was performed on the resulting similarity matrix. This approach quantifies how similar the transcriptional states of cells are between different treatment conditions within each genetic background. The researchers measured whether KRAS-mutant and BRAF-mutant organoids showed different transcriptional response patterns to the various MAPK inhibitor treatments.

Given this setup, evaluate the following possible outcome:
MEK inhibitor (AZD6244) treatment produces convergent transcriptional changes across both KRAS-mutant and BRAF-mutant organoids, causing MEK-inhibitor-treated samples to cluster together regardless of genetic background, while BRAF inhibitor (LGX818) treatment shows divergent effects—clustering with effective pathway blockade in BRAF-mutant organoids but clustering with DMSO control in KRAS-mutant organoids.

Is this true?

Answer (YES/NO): NO